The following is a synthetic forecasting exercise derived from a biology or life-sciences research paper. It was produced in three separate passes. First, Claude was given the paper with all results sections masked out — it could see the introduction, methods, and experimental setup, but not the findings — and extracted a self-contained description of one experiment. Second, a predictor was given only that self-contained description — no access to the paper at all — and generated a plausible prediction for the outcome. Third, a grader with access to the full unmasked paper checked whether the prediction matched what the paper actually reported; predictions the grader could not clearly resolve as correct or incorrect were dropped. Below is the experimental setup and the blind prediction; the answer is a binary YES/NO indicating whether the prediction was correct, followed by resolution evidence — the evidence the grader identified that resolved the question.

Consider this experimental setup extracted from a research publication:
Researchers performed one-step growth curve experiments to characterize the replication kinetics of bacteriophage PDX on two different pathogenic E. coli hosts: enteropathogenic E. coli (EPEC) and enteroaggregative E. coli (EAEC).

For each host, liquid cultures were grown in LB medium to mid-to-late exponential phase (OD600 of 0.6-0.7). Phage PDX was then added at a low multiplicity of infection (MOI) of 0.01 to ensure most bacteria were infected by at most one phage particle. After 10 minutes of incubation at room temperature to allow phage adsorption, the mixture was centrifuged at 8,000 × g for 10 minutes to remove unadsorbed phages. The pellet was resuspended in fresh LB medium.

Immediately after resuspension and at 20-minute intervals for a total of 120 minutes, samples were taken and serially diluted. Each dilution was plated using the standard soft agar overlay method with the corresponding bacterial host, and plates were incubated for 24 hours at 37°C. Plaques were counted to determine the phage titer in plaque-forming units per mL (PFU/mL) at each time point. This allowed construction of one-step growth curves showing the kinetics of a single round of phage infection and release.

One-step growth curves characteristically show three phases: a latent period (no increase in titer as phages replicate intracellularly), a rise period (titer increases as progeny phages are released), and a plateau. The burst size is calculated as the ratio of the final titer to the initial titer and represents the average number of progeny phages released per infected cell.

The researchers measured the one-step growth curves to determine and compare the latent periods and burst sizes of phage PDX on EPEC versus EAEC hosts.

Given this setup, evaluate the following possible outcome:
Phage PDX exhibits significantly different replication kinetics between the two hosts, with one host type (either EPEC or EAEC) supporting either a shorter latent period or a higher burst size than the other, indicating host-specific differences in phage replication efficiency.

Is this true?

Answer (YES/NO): YES